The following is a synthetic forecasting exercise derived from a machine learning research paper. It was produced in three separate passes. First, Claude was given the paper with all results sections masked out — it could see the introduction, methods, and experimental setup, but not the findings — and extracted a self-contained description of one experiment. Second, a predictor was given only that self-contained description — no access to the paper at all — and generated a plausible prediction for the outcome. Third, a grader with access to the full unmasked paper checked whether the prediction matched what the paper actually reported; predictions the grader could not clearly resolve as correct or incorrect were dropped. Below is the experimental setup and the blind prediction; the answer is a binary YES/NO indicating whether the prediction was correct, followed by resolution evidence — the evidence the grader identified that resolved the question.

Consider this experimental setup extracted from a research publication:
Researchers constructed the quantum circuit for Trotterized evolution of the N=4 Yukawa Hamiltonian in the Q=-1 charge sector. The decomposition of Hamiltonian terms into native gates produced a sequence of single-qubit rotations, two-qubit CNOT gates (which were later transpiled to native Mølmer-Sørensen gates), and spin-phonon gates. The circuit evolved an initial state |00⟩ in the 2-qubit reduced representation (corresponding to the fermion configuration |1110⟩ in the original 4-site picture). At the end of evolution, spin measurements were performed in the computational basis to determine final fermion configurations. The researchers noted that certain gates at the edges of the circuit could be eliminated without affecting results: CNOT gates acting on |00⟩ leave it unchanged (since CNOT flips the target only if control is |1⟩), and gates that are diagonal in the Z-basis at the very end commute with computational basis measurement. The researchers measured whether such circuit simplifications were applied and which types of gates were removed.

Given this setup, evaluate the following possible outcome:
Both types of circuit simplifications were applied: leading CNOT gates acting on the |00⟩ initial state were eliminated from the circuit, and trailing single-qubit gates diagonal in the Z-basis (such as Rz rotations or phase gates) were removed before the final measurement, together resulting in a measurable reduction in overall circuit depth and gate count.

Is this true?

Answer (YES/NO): YES